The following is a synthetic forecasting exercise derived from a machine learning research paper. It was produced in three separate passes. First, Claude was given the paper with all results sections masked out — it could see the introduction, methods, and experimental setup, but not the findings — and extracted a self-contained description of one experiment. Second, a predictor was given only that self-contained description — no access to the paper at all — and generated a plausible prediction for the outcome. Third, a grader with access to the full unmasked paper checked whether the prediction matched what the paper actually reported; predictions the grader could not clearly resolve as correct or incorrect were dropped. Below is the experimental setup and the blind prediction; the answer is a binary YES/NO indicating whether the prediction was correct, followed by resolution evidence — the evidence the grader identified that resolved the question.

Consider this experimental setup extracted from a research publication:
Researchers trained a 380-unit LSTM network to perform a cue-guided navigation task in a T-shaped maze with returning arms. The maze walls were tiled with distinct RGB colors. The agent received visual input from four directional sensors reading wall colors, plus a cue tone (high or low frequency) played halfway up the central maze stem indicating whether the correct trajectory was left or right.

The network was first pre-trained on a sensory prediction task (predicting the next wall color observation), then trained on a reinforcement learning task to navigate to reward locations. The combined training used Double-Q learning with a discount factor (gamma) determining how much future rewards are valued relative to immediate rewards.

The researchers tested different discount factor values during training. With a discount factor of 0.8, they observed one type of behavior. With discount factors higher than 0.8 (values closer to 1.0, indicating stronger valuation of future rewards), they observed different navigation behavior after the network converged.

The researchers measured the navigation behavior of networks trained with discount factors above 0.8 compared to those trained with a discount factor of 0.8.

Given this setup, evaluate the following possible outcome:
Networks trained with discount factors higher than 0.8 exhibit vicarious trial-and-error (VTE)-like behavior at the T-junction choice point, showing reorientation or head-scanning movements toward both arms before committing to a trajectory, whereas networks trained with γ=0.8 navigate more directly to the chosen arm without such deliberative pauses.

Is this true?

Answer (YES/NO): NO